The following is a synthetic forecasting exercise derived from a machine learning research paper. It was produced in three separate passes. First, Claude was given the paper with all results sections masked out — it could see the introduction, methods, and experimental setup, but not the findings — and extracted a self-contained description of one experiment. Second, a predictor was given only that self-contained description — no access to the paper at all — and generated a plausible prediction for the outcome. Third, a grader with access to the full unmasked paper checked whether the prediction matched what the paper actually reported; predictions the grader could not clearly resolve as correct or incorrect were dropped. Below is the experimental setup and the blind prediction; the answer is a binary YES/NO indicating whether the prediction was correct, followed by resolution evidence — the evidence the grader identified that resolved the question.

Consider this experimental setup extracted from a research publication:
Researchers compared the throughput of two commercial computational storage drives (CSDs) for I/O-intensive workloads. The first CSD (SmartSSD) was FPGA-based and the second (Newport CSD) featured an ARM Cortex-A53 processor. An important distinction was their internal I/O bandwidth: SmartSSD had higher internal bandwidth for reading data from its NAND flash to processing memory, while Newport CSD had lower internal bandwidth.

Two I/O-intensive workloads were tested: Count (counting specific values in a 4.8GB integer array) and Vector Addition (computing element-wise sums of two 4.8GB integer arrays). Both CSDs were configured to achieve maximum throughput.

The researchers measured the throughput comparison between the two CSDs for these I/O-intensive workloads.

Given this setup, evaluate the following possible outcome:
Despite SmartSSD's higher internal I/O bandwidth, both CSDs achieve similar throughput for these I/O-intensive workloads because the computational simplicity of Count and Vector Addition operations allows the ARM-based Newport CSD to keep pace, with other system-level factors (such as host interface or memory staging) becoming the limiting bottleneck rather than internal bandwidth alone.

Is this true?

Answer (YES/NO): NO